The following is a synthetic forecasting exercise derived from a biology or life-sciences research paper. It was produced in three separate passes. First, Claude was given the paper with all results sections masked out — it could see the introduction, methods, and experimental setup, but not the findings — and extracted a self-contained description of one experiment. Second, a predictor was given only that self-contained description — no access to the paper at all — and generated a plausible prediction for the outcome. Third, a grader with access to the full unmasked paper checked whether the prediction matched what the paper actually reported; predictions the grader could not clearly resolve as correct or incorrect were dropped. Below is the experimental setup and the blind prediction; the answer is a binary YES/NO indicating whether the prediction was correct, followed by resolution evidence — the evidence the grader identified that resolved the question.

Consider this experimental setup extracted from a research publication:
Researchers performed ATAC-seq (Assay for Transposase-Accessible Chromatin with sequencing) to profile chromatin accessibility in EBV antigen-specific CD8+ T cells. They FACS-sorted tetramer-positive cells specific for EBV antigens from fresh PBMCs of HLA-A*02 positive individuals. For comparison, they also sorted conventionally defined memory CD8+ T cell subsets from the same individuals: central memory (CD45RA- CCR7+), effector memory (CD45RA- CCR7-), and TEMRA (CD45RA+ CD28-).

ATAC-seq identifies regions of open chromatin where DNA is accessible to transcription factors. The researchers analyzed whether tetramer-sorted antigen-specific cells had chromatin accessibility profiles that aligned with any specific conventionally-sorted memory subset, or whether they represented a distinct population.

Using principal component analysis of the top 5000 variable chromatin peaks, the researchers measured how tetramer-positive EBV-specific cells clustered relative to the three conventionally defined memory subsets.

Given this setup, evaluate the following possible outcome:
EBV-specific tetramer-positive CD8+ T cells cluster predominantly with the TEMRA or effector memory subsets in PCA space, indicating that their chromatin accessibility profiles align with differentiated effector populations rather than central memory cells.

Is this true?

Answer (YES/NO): NO